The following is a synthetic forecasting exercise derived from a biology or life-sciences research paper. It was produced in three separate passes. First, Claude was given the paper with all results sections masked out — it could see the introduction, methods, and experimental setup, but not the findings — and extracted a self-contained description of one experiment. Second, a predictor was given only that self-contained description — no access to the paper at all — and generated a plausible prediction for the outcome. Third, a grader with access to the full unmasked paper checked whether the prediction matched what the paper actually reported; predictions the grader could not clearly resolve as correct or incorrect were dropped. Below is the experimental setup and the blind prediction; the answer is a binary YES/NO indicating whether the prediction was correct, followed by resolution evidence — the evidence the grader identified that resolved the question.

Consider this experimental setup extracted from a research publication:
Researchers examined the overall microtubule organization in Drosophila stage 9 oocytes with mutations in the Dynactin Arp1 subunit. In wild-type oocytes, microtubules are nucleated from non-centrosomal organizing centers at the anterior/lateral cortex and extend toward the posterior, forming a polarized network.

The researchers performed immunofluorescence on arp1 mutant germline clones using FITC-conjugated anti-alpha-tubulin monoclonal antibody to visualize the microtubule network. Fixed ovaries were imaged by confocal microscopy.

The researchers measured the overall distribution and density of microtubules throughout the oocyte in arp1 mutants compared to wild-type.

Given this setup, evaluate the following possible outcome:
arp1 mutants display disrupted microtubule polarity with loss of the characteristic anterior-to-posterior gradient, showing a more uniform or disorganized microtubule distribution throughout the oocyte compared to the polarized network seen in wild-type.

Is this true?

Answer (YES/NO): NO